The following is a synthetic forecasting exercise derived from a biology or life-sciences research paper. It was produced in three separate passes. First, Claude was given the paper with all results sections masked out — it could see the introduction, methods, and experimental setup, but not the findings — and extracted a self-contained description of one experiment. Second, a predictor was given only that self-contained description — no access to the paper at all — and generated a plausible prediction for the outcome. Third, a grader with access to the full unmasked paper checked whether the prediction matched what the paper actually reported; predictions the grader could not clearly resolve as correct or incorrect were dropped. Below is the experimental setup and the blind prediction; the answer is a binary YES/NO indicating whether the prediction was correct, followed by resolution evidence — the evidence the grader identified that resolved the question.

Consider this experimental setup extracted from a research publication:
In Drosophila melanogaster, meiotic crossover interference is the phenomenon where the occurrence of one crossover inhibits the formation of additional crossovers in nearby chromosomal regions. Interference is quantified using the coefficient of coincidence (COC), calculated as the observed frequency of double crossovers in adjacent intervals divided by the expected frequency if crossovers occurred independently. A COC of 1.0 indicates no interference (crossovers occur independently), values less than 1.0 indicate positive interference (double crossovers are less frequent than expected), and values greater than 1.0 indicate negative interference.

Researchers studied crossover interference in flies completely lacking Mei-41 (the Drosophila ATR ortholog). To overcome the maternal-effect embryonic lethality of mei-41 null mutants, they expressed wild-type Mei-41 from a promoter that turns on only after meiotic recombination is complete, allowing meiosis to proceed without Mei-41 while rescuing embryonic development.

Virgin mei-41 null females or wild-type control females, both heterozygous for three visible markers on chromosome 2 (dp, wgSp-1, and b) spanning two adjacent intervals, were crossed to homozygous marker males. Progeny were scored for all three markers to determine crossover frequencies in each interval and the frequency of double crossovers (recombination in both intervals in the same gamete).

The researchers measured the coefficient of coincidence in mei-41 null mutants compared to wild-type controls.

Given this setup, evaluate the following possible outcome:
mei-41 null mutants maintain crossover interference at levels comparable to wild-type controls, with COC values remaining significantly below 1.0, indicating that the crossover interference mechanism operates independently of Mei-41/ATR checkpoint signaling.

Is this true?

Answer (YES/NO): NO